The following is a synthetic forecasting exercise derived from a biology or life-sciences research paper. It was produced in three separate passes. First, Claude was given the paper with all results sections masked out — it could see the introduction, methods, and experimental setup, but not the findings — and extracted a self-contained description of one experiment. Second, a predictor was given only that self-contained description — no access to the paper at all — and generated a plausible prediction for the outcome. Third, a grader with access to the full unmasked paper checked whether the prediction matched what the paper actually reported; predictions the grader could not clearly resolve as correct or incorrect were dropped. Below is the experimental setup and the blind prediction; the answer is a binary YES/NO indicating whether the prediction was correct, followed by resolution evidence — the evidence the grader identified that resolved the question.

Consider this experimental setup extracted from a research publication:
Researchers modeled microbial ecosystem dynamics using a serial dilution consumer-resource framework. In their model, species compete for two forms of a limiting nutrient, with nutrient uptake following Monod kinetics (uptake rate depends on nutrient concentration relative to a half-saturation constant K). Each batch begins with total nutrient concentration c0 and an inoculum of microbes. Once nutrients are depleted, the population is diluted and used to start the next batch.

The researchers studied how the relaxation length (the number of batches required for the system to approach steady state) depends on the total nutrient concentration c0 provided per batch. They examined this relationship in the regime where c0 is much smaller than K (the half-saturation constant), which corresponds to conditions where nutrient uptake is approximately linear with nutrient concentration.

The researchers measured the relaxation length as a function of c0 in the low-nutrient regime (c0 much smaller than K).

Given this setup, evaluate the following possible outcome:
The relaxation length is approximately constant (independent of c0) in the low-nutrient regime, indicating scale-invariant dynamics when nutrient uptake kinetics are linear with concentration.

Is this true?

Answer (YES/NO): NO